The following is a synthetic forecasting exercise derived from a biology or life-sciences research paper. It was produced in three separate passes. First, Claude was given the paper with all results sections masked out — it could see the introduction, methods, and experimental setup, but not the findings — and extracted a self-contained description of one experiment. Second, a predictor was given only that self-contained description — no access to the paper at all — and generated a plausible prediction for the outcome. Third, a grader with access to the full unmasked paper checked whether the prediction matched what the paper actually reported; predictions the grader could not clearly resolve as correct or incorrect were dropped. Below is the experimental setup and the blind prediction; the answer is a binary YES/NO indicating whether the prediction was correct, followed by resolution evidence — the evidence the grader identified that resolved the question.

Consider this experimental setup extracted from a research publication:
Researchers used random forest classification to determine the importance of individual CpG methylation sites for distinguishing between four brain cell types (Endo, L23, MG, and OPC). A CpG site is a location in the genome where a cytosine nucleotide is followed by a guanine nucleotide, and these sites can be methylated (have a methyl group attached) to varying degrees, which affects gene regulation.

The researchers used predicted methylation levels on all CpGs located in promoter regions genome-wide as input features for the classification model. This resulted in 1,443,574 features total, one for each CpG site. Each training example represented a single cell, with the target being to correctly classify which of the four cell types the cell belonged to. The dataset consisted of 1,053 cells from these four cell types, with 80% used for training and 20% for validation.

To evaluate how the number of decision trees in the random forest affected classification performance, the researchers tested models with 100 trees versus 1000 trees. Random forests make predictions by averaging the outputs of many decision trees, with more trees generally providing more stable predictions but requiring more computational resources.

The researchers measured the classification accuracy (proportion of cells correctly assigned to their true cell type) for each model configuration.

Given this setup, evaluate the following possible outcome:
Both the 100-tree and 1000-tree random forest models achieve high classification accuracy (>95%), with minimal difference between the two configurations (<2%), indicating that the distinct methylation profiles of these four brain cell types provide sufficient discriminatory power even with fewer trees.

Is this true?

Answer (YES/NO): NO